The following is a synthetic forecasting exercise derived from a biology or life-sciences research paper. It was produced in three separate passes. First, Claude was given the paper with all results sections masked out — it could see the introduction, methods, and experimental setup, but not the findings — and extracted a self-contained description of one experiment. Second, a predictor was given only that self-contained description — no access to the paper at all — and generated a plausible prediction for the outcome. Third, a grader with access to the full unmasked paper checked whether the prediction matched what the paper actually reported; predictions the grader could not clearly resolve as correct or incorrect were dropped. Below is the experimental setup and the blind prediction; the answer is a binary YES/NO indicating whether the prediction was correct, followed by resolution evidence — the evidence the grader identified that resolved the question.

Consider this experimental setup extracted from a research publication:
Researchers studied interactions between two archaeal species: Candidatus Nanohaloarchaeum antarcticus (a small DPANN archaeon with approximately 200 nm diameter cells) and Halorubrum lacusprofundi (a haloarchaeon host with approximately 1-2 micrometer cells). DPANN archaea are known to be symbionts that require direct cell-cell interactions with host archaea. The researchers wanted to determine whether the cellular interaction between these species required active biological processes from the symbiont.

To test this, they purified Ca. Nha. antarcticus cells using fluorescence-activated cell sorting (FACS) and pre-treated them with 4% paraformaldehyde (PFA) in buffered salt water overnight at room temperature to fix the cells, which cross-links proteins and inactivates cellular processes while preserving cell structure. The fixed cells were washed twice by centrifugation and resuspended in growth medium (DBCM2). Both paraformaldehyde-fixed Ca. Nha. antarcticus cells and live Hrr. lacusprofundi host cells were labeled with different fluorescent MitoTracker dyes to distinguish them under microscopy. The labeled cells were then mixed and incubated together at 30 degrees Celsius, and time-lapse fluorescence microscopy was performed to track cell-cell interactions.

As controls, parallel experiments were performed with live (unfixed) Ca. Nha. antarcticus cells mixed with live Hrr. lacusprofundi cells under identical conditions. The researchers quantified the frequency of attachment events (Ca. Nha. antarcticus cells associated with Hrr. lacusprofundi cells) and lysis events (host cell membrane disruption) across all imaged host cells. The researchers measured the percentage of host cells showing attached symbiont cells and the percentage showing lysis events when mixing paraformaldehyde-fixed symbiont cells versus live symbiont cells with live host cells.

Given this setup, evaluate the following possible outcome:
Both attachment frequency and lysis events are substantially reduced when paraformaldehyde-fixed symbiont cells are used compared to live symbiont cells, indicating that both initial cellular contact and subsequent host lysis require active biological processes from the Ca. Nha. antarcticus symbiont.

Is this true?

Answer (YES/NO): NO